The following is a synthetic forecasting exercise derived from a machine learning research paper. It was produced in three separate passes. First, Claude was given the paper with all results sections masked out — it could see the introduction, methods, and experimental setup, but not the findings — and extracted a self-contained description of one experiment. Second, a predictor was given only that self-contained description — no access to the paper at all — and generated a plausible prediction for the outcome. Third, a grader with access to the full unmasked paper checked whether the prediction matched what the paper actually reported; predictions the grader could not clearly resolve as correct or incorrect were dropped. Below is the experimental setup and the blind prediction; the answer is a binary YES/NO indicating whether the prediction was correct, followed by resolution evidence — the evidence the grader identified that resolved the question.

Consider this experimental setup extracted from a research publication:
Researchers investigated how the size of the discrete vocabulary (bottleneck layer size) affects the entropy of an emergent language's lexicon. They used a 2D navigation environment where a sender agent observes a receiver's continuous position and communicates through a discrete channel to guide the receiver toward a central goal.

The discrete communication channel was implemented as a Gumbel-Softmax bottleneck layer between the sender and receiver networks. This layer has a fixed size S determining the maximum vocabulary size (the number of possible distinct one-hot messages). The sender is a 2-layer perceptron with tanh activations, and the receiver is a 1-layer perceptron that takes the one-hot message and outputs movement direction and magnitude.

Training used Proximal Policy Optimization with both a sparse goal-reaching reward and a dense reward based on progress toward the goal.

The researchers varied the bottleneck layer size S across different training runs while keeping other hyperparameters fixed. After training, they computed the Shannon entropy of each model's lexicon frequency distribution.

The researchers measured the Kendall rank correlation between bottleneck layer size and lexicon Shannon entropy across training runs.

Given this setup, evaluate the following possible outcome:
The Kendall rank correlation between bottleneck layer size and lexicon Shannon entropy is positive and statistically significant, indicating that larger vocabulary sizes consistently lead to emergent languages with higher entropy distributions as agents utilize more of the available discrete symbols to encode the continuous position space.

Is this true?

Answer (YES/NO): YES